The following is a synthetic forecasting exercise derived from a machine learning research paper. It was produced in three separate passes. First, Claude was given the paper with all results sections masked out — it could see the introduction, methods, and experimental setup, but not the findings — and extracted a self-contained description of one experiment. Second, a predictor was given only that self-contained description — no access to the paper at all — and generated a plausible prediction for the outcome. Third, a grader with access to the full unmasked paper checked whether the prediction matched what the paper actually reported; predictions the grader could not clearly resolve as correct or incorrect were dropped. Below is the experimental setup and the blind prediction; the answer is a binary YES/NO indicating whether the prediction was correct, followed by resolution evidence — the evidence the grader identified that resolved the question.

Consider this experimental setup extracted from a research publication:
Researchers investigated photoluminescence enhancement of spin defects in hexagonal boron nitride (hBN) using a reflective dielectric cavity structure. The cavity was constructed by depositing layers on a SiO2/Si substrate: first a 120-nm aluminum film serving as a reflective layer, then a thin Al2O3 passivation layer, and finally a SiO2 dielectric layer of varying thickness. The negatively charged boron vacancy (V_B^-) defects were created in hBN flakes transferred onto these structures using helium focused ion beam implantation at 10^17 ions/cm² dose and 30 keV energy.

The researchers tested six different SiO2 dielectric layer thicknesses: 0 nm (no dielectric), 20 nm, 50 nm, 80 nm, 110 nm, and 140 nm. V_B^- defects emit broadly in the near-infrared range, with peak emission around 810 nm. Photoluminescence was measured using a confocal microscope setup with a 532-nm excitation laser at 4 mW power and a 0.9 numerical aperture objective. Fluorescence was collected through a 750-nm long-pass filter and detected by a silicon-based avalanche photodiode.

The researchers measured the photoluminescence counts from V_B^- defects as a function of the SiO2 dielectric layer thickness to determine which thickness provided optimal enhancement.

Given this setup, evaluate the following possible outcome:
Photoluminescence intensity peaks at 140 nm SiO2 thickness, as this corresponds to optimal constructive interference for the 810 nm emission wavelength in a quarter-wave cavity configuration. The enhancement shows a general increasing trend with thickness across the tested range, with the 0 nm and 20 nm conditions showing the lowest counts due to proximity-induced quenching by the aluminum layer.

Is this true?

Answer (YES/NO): NO